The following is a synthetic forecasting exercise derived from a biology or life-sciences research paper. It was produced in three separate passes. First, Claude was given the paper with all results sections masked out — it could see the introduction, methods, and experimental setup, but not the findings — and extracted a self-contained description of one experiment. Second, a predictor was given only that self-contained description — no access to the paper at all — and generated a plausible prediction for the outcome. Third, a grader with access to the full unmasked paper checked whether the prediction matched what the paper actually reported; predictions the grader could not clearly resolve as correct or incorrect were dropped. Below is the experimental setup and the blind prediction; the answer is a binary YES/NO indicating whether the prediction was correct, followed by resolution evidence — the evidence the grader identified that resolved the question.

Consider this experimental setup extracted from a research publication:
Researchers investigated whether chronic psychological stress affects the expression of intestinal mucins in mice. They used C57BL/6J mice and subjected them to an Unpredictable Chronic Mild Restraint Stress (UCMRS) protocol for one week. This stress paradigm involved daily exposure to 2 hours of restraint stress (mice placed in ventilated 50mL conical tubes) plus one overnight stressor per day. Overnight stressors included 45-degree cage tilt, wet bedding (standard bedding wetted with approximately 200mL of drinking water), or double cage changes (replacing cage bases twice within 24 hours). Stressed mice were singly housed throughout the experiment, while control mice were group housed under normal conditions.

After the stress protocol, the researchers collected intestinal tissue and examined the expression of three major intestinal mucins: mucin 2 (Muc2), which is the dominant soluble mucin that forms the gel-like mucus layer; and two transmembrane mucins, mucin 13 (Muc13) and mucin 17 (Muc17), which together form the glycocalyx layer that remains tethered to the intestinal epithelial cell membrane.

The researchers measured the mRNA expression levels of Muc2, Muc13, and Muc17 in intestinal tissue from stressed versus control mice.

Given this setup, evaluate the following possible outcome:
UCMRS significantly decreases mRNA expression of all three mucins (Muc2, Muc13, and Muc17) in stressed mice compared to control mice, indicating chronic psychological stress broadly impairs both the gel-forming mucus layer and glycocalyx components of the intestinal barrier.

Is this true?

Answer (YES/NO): NO